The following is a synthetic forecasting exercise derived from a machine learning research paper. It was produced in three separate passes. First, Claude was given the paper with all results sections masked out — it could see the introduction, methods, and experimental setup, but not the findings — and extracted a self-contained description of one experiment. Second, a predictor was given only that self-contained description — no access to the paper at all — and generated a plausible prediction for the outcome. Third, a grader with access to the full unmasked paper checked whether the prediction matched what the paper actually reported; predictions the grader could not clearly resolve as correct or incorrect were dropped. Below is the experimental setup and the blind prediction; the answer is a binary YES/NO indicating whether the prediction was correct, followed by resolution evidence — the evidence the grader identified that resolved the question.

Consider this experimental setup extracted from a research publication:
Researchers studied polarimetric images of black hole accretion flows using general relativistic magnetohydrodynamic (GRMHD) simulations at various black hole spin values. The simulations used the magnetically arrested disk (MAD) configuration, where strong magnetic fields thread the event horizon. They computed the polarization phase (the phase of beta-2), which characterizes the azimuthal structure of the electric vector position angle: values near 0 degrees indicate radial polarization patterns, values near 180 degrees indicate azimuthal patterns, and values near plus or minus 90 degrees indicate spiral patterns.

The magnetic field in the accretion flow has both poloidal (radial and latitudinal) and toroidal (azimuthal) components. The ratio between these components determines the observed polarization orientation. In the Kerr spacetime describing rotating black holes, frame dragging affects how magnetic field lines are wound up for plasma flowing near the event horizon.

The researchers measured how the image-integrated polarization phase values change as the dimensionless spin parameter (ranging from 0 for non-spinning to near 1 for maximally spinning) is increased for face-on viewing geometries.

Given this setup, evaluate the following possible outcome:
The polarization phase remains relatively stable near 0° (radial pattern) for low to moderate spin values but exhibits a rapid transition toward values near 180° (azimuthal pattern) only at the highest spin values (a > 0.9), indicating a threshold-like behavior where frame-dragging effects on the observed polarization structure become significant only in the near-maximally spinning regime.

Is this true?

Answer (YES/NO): NO